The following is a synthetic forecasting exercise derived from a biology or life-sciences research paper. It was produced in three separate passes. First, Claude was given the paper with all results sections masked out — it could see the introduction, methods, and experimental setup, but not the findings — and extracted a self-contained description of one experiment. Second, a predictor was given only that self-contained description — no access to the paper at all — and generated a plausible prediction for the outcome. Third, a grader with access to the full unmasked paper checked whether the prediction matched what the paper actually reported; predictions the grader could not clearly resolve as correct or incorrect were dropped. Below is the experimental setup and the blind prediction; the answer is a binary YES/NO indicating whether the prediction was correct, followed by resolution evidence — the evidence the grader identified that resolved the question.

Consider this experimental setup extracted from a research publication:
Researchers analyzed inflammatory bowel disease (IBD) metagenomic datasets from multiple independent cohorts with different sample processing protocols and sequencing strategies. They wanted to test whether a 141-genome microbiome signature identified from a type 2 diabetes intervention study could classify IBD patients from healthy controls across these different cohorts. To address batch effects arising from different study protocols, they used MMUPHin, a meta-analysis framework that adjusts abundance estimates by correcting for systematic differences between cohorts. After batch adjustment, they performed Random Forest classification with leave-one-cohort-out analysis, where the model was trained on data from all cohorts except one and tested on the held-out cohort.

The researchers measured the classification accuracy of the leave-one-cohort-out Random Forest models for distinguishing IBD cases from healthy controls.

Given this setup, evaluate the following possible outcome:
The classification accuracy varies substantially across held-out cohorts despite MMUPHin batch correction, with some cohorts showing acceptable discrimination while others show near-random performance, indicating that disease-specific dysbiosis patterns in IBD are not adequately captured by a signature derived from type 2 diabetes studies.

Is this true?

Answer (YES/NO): NO